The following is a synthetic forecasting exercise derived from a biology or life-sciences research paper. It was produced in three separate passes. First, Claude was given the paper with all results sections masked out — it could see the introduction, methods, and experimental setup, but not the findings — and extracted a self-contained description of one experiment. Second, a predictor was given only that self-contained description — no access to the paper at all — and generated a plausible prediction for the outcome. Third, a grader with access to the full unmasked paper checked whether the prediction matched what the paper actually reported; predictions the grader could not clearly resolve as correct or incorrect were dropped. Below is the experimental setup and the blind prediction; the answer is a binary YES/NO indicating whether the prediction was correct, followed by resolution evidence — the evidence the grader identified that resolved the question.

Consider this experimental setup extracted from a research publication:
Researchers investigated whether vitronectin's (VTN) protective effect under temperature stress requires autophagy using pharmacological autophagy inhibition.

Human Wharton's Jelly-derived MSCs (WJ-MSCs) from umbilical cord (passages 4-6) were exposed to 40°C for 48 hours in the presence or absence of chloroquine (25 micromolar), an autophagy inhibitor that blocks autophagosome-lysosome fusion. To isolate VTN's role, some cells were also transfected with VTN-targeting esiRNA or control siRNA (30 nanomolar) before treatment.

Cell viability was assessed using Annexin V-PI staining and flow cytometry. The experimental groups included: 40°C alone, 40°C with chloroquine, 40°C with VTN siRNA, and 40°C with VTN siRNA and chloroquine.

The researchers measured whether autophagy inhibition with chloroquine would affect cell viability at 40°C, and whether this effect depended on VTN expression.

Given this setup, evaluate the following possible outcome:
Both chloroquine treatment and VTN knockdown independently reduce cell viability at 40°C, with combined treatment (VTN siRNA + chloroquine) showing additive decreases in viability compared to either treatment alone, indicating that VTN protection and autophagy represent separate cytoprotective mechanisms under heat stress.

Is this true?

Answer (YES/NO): NO